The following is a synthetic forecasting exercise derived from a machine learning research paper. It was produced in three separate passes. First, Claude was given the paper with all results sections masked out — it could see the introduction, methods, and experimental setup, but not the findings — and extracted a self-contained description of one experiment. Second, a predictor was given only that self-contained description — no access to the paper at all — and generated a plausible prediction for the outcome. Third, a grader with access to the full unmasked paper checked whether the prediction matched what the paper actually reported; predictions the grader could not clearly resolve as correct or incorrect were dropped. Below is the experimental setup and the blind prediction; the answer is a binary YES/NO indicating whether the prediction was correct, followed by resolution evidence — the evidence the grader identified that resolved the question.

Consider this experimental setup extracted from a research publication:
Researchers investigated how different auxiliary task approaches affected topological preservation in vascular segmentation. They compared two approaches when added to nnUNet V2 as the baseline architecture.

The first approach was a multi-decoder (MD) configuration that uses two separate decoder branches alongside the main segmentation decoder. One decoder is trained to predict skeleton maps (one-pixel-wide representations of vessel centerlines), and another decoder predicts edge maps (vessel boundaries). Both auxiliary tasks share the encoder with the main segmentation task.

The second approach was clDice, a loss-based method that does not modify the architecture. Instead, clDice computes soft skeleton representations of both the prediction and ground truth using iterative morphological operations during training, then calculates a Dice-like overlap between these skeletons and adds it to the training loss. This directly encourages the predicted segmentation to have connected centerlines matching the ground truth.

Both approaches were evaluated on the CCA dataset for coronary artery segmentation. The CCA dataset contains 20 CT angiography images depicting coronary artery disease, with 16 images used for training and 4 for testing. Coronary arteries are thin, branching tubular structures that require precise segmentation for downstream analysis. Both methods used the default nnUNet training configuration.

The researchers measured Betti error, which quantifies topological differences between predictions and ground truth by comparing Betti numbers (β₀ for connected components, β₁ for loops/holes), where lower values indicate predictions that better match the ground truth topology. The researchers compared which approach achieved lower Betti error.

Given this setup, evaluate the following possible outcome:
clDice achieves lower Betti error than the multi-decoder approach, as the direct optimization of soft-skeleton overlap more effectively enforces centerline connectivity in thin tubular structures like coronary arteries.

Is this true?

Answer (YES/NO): YES